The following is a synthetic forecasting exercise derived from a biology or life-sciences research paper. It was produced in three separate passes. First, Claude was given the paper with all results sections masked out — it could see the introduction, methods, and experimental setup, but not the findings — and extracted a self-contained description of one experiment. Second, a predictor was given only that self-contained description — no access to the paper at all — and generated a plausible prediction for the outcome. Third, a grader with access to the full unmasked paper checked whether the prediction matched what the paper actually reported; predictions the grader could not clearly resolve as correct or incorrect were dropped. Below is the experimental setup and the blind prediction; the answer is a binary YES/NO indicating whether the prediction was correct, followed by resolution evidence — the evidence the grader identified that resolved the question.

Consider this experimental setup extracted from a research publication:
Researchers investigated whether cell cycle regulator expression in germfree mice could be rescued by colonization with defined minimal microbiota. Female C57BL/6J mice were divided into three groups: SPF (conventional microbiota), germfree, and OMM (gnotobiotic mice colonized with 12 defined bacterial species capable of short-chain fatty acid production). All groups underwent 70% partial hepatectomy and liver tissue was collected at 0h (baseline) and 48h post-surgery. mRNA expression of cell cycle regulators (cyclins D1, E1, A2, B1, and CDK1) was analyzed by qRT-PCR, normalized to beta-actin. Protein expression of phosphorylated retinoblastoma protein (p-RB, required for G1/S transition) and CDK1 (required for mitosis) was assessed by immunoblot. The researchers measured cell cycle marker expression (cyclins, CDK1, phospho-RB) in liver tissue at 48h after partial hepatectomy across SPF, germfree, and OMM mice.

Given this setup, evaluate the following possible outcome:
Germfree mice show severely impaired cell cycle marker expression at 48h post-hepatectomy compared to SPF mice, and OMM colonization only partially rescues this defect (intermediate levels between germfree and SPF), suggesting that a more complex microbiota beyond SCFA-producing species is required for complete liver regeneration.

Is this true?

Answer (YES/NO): NO